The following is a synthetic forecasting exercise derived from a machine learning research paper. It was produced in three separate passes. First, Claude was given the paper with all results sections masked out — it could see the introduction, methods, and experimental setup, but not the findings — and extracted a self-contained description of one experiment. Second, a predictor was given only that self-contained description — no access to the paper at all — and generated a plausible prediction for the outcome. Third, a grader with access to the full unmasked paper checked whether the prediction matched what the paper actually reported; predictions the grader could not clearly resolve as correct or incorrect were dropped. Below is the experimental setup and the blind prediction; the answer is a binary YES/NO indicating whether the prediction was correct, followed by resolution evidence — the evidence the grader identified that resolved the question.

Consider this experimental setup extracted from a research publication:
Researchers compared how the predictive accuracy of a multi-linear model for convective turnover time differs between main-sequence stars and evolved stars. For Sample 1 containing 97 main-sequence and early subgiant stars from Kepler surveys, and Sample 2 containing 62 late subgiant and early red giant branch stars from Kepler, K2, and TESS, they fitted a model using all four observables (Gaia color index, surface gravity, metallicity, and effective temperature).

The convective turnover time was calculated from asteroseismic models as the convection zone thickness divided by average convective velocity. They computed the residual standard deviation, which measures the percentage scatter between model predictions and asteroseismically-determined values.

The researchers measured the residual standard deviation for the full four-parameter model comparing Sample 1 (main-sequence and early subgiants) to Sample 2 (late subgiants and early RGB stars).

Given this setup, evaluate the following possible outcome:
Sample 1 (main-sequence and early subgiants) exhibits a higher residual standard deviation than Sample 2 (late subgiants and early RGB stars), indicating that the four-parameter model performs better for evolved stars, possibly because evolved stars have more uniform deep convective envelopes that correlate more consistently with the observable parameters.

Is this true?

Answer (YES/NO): YES